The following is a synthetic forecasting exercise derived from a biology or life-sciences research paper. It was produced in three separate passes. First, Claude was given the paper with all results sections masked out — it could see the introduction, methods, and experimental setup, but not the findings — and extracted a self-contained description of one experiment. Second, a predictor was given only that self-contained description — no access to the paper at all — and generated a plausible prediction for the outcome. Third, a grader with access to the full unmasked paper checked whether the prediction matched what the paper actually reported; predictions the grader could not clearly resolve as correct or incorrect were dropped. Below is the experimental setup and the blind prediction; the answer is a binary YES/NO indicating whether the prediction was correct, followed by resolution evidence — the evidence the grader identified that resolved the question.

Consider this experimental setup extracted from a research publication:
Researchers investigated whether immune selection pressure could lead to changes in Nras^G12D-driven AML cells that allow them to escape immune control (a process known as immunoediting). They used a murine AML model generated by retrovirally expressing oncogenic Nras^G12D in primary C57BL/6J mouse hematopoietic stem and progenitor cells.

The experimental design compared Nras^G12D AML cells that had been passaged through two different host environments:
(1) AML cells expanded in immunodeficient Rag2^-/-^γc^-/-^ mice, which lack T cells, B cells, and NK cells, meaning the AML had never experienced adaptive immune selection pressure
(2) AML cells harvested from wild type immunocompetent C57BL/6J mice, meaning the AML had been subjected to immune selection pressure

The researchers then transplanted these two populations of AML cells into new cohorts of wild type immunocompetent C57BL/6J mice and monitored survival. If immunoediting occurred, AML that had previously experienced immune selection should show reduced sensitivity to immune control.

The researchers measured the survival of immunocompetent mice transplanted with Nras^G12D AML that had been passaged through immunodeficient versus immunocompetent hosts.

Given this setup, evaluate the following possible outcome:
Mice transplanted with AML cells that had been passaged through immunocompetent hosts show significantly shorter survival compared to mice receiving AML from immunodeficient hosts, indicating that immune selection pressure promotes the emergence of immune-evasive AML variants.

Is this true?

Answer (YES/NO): YES